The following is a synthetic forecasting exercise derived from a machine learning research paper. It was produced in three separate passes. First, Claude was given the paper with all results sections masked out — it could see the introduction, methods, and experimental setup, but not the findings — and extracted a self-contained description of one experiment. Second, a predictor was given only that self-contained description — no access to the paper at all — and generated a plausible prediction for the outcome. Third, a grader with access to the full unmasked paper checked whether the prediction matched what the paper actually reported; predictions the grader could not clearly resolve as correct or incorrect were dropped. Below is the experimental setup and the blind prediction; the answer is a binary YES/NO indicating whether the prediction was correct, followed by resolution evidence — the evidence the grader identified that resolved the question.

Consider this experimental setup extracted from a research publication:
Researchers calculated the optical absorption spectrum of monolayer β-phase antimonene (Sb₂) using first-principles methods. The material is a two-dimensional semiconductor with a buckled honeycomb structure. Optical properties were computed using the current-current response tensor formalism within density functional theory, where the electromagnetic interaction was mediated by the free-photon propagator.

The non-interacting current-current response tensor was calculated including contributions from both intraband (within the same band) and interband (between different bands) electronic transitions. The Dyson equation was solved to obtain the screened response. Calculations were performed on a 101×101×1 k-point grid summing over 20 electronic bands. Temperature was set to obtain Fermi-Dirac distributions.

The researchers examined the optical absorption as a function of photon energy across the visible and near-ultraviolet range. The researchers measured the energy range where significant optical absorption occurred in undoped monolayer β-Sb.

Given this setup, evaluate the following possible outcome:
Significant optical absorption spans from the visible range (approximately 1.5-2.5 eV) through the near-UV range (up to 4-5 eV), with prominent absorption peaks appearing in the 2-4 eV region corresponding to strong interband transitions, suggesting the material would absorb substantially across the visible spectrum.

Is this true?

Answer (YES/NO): YES